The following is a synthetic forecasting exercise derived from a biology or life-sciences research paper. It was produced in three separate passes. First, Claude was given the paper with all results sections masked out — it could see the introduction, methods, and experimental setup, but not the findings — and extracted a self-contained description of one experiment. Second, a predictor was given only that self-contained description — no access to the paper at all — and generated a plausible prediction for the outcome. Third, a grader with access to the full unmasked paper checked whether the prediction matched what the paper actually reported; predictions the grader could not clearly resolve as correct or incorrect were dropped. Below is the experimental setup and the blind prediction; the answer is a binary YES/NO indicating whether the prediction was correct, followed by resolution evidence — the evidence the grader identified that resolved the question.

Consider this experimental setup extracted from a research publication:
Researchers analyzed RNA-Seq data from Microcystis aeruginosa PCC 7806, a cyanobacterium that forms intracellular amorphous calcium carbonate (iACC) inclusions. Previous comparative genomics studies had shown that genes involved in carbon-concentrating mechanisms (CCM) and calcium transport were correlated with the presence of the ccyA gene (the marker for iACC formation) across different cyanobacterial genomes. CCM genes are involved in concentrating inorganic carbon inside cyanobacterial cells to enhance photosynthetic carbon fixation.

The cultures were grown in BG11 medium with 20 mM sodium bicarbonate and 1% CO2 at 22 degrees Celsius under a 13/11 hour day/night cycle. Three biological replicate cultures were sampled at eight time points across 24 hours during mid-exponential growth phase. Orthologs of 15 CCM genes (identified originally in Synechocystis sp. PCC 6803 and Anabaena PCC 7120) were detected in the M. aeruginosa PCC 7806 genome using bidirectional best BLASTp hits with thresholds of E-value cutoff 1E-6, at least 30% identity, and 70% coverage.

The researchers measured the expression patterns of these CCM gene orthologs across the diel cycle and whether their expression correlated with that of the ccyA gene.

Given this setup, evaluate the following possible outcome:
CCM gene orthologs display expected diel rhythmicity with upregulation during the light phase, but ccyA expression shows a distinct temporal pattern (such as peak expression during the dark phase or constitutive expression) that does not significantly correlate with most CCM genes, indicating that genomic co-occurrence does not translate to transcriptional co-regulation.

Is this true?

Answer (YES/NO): YES